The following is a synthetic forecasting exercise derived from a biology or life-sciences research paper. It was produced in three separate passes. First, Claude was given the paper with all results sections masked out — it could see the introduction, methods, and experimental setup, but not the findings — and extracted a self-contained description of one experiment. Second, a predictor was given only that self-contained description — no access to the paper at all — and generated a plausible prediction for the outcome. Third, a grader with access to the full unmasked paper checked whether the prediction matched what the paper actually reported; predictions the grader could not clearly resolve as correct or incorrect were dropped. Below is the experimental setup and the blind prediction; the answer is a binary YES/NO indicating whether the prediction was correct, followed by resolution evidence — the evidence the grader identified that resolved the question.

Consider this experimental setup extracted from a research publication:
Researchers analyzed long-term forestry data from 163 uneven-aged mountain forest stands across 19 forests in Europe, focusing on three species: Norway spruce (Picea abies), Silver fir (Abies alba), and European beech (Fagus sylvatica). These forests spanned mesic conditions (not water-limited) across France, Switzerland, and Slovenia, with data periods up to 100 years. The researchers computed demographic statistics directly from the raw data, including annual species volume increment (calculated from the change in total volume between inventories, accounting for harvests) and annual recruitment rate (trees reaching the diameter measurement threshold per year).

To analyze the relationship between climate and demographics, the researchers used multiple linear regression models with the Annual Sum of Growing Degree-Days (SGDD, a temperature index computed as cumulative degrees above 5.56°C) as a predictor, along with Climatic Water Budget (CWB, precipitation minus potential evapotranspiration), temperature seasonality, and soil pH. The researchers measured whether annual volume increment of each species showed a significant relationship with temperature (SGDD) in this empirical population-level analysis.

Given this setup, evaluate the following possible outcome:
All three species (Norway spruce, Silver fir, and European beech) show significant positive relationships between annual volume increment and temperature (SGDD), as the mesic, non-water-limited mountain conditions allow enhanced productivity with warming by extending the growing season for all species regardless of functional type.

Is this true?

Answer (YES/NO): NO